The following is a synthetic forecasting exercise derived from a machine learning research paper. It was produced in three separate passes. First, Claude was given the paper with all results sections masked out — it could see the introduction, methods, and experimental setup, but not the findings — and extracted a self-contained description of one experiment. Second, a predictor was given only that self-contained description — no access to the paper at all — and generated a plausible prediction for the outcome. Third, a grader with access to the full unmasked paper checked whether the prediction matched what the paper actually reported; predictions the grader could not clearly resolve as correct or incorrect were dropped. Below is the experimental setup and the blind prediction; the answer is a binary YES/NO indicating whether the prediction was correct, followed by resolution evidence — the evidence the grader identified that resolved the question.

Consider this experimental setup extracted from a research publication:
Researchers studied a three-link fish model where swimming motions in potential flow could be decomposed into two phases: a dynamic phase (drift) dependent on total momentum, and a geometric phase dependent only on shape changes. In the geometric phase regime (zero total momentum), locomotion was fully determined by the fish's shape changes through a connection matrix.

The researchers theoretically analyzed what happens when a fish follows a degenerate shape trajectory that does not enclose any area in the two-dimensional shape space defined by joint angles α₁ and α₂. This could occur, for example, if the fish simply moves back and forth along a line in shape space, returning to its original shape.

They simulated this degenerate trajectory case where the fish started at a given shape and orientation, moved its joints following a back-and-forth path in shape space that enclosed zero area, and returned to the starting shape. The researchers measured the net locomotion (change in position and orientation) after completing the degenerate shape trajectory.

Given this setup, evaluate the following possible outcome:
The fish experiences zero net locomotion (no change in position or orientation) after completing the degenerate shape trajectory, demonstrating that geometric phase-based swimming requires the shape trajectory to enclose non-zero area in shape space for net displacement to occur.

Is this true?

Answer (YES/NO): YES